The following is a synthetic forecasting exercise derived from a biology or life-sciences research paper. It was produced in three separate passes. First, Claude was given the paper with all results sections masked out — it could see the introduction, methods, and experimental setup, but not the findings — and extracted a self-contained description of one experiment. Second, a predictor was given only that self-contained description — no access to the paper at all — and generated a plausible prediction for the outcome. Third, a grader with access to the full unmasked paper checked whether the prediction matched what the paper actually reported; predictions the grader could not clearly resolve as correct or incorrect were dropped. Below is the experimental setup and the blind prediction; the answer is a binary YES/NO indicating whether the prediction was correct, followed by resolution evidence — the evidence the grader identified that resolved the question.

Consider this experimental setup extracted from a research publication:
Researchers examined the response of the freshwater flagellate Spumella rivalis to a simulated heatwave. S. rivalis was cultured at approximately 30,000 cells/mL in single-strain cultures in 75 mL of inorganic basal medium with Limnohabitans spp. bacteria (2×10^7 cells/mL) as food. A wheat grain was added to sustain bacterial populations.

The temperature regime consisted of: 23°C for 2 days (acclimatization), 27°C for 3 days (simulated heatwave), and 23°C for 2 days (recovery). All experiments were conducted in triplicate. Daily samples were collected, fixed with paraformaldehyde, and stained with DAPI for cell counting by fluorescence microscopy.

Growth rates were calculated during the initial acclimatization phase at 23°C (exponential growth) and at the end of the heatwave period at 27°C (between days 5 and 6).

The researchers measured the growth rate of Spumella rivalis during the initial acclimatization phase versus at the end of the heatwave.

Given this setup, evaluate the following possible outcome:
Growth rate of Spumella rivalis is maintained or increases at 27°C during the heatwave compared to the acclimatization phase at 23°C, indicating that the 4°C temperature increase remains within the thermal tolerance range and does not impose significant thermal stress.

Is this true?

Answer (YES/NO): NO